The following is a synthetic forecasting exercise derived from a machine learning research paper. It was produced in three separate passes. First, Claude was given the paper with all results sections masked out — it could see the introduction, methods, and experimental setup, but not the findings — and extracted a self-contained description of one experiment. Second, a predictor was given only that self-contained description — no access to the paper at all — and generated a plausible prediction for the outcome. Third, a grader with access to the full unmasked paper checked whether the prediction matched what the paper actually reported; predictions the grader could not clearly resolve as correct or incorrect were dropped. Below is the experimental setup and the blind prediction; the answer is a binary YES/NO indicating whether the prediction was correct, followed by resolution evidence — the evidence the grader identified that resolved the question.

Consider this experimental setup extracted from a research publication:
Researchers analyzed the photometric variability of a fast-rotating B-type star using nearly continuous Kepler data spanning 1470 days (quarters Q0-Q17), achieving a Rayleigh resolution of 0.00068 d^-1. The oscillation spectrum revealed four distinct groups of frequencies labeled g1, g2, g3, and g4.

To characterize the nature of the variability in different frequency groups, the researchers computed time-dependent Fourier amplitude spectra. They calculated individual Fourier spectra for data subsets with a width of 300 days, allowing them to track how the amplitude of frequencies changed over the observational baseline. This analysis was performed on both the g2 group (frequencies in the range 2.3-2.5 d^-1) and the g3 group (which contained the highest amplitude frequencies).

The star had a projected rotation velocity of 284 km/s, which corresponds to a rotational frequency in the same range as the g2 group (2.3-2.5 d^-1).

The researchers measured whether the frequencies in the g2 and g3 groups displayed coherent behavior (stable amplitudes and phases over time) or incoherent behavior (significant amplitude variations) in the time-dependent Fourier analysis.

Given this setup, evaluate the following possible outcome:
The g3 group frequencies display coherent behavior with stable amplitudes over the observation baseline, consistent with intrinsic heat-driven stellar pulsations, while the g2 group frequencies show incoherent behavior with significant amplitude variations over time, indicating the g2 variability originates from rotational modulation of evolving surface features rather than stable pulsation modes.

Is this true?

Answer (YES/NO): NO